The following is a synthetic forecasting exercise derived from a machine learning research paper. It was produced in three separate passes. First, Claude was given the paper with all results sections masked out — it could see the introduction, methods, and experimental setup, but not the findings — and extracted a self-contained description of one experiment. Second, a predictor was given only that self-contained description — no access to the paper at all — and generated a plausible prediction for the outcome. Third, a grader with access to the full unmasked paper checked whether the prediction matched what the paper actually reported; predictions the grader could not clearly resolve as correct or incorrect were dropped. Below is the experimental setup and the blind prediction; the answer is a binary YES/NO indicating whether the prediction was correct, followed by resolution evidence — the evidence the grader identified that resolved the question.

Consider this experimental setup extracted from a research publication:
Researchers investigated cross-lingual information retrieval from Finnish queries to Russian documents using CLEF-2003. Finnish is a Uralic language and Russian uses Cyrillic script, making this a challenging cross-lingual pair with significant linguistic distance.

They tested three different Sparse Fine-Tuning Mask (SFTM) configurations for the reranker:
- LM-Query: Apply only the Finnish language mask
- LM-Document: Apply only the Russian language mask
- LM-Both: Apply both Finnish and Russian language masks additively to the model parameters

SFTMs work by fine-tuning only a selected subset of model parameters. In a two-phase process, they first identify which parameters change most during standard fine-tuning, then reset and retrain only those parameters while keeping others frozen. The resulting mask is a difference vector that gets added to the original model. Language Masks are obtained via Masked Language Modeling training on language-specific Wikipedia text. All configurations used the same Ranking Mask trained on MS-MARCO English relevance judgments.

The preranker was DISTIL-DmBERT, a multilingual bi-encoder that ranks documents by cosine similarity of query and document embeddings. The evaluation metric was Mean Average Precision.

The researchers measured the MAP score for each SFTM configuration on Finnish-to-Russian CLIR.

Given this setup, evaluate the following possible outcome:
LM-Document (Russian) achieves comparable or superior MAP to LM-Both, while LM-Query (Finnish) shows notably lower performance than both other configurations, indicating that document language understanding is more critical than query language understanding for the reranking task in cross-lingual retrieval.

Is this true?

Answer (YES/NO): NO